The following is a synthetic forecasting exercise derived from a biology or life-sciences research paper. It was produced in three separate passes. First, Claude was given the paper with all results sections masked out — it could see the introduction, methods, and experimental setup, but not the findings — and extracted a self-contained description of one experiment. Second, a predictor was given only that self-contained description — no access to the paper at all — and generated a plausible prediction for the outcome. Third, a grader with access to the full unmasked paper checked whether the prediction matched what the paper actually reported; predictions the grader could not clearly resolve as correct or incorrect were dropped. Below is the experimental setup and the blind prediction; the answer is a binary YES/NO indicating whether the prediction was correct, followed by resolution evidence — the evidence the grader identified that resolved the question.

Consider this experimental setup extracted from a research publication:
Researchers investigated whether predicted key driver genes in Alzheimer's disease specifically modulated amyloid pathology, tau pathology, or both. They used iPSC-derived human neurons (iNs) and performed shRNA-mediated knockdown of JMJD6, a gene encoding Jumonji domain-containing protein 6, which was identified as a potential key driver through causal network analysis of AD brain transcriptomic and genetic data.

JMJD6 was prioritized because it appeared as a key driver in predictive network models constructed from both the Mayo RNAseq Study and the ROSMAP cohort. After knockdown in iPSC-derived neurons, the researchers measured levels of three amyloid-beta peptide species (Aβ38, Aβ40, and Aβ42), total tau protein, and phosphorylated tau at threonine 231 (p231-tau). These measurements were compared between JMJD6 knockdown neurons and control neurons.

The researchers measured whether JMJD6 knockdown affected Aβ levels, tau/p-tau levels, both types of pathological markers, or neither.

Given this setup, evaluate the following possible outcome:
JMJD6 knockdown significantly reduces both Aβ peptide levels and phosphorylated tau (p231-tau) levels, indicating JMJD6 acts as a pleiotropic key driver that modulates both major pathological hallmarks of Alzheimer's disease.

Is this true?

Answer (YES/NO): NO